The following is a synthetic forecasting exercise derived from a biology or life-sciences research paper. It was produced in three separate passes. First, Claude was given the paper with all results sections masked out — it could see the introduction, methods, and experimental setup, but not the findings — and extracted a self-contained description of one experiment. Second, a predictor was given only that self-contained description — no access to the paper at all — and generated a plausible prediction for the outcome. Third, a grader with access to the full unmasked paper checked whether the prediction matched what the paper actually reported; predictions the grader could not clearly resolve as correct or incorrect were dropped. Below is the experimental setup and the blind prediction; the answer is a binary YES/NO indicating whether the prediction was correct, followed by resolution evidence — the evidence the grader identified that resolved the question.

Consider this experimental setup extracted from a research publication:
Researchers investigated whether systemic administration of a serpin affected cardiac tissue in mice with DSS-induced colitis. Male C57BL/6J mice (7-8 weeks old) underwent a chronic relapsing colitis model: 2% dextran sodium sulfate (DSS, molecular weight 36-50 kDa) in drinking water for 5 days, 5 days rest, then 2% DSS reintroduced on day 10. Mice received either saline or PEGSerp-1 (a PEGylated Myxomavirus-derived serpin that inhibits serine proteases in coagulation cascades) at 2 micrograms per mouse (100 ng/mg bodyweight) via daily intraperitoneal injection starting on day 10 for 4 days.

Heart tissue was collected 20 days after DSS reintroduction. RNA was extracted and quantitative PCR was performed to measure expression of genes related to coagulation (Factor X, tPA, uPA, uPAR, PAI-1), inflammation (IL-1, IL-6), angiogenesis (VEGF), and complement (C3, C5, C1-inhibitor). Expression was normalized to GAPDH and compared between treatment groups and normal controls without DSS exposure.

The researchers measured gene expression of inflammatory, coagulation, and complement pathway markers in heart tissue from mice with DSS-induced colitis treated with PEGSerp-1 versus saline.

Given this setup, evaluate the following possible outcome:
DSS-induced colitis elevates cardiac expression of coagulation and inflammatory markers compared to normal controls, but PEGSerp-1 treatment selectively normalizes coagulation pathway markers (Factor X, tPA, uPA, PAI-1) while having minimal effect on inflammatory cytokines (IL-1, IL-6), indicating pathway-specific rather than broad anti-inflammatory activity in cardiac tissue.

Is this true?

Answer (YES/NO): NO